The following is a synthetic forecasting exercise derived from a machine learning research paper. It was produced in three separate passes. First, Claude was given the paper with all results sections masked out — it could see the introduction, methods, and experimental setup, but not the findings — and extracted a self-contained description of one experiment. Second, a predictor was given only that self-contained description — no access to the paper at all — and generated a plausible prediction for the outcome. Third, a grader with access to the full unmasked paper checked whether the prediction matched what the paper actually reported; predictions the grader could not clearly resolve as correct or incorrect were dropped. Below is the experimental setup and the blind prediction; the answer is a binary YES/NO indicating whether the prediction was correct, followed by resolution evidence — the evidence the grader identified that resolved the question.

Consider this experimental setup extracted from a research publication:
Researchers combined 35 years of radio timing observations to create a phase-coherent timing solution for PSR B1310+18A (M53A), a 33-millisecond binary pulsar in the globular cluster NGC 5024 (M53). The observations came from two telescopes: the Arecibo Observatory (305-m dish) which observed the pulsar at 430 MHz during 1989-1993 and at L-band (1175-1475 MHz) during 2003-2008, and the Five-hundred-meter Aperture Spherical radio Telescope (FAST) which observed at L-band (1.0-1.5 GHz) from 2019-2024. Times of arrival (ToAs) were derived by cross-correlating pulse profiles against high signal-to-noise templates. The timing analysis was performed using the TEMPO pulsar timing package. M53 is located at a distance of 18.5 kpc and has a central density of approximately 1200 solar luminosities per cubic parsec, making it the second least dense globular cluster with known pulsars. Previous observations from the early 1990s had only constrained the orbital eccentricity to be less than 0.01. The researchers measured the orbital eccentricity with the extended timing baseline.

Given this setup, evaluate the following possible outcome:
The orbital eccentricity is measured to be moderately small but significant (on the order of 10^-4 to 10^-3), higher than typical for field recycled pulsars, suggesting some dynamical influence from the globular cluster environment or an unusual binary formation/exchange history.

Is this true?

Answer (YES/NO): NO